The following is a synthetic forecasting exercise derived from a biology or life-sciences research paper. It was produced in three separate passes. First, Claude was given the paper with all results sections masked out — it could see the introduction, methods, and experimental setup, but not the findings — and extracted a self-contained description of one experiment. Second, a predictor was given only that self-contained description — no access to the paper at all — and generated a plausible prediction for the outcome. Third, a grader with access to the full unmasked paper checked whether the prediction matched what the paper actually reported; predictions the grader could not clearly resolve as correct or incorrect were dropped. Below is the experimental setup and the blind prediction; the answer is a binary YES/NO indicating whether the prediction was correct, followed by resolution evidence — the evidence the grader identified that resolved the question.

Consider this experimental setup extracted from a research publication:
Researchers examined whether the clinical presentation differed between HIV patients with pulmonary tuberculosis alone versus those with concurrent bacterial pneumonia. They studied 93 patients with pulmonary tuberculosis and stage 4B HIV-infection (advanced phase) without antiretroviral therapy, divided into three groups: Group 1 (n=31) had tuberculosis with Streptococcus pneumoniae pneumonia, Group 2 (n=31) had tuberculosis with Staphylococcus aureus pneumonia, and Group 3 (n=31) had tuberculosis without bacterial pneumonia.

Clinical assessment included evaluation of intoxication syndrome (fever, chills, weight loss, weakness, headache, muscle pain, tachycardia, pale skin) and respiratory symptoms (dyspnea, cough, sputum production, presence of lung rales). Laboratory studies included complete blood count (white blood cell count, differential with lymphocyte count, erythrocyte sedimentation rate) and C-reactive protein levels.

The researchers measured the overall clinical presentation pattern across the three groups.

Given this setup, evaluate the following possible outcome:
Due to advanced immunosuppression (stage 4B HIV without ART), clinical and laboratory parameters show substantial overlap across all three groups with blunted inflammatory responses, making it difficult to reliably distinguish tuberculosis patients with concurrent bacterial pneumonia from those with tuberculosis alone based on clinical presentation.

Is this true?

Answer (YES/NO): NO